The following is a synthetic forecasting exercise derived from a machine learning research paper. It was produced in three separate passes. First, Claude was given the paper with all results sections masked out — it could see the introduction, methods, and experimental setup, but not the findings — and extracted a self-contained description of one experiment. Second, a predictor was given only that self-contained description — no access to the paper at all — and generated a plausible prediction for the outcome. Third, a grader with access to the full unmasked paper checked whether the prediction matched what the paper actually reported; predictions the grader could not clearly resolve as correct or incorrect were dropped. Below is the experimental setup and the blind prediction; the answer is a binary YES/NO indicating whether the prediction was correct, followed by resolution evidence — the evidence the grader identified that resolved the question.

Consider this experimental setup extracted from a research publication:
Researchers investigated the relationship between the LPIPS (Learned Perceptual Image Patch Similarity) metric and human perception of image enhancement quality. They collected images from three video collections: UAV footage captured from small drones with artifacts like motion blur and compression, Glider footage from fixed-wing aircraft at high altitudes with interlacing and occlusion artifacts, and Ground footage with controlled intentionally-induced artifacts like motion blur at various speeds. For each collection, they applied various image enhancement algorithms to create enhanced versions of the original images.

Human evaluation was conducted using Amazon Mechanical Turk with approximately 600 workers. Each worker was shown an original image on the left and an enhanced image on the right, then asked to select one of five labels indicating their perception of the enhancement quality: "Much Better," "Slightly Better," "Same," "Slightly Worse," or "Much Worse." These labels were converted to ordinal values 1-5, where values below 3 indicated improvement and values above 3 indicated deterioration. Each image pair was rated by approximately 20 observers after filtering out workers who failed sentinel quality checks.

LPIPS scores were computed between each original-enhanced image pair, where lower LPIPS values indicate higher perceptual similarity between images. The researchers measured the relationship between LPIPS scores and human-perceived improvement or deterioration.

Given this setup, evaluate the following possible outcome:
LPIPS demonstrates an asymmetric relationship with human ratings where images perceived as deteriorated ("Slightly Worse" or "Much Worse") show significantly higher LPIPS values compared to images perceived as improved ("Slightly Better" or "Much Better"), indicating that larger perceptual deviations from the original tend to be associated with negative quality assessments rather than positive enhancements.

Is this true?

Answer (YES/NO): YES